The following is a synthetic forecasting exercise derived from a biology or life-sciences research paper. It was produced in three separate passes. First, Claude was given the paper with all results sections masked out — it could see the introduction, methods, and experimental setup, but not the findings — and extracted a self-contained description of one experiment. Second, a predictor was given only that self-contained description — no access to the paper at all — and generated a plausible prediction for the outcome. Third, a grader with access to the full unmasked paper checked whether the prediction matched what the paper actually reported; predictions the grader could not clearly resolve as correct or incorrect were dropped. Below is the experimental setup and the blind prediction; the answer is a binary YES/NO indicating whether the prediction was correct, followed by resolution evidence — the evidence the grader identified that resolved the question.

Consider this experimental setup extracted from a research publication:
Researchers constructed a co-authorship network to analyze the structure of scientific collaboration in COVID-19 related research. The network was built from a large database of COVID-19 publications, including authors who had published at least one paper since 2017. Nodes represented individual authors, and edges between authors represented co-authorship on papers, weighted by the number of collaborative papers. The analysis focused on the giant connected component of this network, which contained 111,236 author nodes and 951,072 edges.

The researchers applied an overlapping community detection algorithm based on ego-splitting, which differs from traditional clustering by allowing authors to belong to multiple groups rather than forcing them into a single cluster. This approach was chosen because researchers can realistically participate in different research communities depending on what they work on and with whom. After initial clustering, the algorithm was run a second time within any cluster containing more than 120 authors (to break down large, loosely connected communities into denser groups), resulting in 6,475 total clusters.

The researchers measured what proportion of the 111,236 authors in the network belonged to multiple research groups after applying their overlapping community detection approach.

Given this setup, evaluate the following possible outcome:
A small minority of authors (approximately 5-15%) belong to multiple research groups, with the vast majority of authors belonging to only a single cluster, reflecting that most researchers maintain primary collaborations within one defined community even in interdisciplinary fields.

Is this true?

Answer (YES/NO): YES